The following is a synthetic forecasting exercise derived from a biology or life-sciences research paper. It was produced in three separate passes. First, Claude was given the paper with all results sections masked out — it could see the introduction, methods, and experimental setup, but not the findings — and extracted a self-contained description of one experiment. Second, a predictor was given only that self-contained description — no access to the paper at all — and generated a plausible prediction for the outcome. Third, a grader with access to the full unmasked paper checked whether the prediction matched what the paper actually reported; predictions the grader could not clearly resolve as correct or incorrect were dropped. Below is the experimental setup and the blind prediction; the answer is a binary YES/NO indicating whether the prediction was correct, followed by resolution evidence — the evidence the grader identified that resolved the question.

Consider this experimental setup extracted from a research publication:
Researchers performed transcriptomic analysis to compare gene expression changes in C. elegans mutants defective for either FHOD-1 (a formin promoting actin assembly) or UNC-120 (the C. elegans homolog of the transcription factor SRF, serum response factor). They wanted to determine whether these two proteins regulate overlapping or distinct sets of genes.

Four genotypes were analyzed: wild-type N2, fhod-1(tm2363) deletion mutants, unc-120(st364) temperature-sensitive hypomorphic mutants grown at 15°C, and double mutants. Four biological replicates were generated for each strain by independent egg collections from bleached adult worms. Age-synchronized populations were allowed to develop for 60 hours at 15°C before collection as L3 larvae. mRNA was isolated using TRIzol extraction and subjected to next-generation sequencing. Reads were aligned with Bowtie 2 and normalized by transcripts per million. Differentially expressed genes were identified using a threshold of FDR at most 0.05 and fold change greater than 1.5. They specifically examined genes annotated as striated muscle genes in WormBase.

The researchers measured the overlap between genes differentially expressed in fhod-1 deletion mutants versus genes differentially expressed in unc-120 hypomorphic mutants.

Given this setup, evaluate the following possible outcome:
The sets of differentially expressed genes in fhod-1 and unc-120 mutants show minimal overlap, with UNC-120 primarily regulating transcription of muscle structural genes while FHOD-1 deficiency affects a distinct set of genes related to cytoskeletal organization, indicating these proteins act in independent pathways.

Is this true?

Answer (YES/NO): NO